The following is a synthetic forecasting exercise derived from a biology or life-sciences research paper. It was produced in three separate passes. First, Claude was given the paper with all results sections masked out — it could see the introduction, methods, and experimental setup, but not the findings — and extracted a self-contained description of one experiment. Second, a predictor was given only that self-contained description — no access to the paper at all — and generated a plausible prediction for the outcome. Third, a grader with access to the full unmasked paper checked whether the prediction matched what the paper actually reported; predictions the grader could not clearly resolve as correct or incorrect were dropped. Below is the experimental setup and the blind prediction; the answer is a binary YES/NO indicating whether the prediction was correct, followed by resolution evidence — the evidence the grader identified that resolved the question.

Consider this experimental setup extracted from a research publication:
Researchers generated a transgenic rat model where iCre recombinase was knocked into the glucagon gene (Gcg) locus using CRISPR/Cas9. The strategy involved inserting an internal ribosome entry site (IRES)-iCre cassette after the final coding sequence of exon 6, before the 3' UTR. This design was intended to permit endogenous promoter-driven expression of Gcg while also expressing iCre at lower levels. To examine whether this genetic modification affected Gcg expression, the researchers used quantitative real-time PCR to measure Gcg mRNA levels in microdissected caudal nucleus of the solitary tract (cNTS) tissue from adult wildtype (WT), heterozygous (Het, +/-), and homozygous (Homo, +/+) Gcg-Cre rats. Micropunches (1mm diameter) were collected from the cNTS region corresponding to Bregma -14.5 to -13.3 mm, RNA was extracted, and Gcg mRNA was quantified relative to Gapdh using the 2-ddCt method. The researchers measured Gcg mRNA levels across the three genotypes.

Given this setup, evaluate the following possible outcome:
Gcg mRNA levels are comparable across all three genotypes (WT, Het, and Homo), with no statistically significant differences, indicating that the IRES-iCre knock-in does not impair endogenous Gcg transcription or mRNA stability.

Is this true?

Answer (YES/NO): NO